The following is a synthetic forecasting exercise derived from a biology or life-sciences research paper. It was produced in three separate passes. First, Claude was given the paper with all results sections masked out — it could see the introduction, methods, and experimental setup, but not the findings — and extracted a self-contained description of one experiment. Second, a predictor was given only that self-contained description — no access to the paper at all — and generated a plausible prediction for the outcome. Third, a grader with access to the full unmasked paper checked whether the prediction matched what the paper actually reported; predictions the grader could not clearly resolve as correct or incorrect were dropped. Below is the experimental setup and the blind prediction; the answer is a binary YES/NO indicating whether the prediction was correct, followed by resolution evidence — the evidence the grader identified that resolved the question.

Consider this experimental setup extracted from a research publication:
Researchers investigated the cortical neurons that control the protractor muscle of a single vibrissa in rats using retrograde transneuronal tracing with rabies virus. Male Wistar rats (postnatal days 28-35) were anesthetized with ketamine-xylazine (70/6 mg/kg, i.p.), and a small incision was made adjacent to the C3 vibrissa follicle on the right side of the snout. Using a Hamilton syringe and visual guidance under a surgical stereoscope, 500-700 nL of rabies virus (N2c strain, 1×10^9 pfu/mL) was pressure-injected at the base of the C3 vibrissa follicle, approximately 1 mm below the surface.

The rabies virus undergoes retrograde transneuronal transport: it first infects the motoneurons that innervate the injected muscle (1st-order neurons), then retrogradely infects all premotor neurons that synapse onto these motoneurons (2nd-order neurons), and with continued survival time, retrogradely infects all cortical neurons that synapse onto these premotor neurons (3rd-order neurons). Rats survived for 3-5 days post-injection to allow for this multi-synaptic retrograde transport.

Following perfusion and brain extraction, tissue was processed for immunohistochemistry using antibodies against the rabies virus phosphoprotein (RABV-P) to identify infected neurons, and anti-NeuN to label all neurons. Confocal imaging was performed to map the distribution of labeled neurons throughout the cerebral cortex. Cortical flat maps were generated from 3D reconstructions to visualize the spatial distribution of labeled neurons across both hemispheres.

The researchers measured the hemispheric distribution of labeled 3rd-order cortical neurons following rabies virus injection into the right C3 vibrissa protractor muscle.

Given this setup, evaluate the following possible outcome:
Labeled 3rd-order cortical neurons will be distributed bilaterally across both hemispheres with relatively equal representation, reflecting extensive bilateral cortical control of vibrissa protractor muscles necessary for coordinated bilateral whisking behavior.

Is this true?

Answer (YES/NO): NO